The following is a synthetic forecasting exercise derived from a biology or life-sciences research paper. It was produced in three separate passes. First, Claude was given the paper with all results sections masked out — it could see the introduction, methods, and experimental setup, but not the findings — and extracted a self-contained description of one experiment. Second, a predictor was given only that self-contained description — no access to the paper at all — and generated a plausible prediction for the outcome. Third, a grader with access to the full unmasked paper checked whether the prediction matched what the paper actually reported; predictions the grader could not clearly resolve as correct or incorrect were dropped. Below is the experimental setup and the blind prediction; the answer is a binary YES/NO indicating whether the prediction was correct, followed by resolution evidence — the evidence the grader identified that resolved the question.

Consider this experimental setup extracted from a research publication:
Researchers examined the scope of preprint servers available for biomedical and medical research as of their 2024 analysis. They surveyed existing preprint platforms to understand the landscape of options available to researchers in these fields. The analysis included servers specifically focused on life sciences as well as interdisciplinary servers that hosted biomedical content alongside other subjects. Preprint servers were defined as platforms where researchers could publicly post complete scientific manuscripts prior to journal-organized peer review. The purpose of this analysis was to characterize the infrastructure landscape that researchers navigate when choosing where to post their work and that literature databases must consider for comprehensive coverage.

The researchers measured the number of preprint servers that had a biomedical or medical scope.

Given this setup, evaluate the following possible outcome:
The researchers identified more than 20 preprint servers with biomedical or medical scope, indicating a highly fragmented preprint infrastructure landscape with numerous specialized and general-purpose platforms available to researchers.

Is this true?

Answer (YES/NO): NO